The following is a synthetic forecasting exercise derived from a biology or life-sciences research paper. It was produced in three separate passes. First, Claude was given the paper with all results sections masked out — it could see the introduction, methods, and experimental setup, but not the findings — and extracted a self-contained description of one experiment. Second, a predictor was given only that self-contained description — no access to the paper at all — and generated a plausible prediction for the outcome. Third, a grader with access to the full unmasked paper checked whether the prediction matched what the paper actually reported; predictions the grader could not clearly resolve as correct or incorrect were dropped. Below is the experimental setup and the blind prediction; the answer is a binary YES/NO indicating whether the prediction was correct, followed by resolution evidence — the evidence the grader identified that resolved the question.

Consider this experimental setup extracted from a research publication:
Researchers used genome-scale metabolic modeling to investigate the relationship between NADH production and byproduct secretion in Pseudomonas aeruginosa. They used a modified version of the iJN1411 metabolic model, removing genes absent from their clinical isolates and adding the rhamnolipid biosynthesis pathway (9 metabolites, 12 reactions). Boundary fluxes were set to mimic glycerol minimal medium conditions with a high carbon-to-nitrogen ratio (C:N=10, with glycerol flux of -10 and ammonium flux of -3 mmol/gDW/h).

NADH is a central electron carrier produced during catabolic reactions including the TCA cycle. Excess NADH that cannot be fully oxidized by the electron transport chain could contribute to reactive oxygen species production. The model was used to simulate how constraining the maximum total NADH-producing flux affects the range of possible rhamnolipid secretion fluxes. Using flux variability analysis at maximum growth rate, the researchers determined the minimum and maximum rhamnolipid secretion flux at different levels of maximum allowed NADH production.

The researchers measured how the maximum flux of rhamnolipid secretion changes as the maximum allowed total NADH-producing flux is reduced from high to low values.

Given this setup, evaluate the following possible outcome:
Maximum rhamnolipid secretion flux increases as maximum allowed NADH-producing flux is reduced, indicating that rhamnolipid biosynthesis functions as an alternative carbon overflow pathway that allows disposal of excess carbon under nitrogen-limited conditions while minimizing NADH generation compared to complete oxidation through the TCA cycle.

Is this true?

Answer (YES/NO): NO